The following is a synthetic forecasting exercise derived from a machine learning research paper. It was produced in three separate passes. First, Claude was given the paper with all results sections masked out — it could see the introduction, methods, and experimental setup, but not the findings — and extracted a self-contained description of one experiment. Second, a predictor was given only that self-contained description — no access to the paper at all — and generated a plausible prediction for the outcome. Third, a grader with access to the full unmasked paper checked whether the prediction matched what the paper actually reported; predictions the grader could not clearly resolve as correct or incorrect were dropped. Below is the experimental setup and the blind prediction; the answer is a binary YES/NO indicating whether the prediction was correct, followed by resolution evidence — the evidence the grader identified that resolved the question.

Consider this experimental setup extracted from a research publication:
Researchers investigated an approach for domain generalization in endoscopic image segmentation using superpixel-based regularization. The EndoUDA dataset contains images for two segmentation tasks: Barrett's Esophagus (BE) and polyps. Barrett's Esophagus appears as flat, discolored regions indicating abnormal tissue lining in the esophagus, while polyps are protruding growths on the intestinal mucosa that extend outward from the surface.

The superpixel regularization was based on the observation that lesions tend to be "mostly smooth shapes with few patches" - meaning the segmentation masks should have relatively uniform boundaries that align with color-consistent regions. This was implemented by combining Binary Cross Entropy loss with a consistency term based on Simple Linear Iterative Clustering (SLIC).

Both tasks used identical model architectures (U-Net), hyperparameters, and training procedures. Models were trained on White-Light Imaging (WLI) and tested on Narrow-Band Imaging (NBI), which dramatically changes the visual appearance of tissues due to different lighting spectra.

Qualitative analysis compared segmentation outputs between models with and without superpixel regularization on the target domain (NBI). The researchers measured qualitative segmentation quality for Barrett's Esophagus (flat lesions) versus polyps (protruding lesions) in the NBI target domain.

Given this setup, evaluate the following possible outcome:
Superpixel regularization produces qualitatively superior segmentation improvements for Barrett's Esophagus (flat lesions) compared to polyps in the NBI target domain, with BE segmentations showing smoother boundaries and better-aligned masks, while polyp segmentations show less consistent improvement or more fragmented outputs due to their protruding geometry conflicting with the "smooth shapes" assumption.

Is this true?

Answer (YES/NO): YES